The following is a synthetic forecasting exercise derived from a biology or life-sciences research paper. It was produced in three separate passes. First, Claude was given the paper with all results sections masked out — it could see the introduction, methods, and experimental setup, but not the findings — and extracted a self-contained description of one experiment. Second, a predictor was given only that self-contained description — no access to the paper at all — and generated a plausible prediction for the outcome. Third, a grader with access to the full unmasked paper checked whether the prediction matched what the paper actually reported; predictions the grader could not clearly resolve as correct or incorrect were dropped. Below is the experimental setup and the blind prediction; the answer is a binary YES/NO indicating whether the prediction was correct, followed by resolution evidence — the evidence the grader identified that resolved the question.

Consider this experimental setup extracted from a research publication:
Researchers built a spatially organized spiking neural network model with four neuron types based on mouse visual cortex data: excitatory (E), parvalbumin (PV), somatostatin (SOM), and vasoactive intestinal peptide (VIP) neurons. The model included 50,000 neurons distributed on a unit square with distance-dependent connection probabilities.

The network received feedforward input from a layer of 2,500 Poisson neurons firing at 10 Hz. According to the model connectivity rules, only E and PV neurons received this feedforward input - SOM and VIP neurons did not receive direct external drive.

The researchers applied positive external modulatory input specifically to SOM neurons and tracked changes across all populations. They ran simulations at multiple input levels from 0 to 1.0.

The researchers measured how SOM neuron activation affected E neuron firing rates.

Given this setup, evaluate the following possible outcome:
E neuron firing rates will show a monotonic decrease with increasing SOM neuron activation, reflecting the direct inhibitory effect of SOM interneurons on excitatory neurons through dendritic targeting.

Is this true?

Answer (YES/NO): YES